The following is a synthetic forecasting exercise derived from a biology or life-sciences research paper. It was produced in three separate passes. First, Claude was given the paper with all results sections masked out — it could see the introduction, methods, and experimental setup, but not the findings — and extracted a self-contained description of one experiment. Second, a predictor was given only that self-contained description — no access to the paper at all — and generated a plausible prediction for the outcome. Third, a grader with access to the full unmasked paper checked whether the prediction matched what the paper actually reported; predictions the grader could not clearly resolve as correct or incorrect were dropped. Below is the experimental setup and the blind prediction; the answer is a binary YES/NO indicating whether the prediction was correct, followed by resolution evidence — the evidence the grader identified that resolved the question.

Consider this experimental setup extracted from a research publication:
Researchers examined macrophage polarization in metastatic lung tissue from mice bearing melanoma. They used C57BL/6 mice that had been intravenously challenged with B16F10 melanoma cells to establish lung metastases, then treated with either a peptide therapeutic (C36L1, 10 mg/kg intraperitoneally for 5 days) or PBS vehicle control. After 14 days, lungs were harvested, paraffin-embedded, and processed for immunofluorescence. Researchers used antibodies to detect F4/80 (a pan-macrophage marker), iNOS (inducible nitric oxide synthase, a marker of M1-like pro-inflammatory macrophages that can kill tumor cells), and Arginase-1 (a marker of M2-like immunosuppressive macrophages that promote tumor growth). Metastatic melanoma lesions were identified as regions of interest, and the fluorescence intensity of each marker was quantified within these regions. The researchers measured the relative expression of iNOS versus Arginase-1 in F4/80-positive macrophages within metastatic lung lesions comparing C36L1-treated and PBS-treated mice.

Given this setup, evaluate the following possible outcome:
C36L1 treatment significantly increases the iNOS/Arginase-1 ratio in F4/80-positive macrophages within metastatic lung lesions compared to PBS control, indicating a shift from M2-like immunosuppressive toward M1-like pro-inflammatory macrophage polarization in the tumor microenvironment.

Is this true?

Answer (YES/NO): YES